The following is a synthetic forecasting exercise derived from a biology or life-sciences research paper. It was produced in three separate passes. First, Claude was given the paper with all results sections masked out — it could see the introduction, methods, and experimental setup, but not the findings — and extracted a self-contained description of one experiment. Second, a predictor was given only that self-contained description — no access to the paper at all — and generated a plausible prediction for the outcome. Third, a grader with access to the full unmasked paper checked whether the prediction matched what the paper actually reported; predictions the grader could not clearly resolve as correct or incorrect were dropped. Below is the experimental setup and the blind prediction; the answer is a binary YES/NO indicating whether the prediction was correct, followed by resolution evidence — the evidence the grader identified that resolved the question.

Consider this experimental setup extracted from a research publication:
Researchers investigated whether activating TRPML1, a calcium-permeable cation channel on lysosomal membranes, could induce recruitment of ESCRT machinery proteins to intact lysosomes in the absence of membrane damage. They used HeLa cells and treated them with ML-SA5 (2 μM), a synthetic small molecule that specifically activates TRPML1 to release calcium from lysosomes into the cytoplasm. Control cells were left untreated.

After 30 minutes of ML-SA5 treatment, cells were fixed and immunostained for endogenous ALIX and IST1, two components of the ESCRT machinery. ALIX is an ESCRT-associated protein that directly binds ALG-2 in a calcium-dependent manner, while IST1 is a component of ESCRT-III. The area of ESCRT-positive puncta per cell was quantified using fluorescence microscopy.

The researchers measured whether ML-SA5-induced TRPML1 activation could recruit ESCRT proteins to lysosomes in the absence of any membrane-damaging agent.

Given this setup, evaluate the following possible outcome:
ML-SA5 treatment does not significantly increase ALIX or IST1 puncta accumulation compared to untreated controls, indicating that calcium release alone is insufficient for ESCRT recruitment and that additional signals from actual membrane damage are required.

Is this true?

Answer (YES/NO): NO